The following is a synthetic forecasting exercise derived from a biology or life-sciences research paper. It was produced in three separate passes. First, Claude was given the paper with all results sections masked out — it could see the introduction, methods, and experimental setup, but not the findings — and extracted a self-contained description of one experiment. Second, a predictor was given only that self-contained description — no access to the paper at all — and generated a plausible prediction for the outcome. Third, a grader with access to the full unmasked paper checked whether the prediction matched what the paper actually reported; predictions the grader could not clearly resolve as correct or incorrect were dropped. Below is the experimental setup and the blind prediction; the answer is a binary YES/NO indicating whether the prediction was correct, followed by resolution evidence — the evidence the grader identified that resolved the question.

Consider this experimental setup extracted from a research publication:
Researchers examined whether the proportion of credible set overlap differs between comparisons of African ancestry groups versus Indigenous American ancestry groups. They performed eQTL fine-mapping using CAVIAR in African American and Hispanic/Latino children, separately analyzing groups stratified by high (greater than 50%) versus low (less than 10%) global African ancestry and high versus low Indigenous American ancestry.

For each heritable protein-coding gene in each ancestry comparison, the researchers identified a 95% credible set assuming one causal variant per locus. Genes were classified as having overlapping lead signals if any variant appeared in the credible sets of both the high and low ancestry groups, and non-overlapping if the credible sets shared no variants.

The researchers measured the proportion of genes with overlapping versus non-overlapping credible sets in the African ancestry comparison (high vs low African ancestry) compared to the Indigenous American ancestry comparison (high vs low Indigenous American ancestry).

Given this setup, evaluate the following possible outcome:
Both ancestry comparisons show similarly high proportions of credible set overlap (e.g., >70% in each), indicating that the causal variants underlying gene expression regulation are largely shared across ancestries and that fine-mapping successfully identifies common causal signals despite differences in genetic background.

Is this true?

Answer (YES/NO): NO